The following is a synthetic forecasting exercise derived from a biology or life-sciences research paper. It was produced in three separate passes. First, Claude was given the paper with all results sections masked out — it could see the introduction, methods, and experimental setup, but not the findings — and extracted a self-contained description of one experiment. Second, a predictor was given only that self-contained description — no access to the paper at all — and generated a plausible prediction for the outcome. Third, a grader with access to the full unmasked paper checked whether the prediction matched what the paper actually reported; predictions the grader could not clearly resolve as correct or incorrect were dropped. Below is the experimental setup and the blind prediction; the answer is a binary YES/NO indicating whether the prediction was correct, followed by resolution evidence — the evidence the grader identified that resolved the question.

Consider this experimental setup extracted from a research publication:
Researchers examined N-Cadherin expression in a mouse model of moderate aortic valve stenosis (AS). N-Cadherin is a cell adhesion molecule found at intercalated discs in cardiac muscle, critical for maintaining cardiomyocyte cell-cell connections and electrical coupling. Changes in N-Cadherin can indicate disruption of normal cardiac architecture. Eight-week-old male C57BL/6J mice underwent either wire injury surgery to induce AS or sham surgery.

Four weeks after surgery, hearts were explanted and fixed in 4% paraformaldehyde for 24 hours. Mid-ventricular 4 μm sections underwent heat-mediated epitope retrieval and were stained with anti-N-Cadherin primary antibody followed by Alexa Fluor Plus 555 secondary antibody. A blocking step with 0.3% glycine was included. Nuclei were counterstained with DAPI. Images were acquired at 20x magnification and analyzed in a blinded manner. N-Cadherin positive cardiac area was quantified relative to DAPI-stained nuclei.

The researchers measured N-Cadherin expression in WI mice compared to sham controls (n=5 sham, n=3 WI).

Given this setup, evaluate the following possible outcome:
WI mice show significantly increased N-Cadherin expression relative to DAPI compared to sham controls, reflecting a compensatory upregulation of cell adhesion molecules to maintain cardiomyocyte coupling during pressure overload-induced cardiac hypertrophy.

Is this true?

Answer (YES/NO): NO